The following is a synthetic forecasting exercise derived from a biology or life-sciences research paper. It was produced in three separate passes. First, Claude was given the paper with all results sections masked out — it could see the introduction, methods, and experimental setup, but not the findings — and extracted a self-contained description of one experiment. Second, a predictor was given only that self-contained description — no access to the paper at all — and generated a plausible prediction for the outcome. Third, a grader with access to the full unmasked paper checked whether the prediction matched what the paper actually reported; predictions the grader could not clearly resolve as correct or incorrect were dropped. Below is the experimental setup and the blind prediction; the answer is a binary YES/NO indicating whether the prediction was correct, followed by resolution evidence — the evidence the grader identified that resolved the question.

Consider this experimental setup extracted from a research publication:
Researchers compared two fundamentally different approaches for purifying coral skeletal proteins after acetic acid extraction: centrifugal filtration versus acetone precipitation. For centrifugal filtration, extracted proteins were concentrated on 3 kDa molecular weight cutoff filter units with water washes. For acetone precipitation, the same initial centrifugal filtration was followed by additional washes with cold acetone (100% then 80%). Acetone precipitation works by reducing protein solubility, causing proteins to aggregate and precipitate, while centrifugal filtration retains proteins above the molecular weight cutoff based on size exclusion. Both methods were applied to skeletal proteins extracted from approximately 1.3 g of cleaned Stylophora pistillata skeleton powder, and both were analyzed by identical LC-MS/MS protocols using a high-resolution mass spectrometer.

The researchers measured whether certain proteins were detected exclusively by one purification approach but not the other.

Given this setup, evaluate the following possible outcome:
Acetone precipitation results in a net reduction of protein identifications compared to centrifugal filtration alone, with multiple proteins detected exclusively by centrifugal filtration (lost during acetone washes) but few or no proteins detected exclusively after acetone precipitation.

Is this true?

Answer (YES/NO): YES